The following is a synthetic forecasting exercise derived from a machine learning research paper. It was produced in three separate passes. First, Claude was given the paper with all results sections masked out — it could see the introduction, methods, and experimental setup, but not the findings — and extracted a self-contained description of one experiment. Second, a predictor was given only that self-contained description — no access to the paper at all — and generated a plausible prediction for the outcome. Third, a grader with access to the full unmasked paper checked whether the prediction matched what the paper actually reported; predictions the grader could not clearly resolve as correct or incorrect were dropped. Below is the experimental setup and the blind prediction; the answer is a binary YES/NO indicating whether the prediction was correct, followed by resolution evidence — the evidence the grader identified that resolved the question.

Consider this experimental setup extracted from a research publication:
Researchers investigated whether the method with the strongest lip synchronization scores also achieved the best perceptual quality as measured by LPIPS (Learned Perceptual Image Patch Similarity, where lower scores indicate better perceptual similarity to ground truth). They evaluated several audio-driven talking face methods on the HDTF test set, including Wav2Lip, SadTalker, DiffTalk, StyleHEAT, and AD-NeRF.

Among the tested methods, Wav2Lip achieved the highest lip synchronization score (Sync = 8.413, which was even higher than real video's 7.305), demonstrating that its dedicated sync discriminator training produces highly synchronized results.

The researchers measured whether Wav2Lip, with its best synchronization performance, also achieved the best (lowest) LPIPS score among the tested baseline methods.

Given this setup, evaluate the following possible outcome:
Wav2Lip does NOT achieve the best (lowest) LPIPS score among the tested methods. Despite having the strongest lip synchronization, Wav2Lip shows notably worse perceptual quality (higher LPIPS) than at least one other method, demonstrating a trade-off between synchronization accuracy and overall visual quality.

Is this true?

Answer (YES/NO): YES